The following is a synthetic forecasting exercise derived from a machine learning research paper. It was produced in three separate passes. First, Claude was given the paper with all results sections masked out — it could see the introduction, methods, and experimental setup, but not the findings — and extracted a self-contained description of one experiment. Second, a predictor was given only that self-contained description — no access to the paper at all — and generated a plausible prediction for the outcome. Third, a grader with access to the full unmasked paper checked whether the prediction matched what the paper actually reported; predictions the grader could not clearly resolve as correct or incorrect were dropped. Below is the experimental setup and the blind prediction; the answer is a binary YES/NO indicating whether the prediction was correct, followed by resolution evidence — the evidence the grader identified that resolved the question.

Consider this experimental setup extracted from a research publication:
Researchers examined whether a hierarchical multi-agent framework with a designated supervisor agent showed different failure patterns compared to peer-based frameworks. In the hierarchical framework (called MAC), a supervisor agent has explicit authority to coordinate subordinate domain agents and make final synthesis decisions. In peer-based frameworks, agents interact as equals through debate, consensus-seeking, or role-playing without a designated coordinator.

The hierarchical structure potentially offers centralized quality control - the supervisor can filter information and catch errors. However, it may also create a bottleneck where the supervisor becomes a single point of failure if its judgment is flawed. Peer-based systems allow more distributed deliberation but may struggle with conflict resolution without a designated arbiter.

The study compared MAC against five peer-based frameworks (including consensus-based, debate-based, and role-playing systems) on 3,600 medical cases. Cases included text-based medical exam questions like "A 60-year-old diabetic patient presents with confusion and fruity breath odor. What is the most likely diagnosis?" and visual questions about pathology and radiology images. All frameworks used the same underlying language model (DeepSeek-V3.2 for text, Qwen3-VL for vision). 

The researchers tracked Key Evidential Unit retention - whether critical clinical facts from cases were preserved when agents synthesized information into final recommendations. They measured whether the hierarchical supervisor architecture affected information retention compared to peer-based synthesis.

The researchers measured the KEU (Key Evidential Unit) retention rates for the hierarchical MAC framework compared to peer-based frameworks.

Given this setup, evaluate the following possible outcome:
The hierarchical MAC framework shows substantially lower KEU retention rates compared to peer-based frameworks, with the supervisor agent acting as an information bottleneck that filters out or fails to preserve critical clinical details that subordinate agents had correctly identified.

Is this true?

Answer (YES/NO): YES